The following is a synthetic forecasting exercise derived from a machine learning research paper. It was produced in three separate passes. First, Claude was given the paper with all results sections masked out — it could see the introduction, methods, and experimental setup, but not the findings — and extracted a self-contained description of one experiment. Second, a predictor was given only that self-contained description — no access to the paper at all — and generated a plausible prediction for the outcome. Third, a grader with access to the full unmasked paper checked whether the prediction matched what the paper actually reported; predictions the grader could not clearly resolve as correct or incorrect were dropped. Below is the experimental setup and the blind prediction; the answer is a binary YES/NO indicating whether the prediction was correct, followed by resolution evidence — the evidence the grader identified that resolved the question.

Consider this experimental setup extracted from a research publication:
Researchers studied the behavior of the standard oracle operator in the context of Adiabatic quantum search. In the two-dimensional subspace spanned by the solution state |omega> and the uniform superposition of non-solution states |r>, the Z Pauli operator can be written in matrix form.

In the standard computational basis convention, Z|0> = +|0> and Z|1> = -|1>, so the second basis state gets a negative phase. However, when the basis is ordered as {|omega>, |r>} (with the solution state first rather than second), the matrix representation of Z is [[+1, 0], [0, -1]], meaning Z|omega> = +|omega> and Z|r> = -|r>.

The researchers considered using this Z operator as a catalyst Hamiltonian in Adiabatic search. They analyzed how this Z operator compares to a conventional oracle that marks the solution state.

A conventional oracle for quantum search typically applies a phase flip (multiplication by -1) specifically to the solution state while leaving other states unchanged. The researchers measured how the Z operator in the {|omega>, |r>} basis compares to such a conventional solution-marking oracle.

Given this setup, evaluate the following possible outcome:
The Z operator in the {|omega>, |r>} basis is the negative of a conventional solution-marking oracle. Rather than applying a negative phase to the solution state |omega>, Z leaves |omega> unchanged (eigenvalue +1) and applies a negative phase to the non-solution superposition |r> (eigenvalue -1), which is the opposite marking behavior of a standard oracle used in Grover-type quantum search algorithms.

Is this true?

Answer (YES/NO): YES